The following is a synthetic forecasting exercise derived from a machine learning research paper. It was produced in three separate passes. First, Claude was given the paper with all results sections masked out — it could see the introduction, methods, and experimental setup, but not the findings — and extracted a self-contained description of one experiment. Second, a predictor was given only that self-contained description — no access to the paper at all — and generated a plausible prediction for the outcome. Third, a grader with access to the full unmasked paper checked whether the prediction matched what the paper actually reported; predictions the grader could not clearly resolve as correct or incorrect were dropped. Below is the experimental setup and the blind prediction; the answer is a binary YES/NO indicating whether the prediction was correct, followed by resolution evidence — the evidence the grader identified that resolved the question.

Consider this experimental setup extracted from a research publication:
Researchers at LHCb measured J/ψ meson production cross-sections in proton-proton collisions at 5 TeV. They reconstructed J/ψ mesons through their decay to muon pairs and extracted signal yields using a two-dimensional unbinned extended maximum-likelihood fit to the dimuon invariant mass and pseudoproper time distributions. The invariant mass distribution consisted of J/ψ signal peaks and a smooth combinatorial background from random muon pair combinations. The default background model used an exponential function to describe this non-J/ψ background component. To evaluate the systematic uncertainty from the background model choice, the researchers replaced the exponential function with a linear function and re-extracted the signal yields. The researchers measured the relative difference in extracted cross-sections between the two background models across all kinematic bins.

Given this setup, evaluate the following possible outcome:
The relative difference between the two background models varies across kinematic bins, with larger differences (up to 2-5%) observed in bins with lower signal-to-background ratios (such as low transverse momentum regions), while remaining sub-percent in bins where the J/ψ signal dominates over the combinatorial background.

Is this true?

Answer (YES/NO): NO